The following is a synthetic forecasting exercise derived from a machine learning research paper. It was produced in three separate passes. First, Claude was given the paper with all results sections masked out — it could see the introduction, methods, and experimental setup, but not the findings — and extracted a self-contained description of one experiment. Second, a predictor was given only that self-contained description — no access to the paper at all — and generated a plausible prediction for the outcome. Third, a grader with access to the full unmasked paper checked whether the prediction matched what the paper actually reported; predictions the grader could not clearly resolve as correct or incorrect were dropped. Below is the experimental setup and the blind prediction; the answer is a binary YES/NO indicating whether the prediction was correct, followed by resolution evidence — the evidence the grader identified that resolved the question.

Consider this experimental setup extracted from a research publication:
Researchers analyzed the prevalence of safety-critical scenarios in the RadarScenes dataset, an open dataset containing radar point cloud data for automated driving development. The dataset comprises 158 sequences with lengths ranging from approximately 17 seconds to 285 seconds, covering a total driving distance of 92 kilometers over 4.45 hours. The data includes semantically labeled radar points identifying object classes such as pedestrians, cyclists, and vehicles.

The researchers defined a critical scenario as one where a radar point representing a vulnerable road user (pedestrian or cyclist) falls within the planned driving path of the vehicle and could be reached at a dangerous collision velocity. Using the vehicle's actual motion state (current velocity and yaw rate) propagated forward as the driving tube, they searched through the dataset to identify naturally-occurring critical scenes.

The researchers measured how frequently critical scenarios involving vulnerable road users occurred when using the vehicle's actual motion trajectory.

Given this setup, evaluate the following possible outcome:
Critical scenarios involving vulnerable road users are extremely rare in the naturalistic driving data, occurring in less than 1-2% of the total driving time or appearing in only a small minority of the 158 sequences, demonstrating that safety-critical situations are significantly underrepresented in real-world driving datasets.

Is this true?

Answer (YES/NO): YES